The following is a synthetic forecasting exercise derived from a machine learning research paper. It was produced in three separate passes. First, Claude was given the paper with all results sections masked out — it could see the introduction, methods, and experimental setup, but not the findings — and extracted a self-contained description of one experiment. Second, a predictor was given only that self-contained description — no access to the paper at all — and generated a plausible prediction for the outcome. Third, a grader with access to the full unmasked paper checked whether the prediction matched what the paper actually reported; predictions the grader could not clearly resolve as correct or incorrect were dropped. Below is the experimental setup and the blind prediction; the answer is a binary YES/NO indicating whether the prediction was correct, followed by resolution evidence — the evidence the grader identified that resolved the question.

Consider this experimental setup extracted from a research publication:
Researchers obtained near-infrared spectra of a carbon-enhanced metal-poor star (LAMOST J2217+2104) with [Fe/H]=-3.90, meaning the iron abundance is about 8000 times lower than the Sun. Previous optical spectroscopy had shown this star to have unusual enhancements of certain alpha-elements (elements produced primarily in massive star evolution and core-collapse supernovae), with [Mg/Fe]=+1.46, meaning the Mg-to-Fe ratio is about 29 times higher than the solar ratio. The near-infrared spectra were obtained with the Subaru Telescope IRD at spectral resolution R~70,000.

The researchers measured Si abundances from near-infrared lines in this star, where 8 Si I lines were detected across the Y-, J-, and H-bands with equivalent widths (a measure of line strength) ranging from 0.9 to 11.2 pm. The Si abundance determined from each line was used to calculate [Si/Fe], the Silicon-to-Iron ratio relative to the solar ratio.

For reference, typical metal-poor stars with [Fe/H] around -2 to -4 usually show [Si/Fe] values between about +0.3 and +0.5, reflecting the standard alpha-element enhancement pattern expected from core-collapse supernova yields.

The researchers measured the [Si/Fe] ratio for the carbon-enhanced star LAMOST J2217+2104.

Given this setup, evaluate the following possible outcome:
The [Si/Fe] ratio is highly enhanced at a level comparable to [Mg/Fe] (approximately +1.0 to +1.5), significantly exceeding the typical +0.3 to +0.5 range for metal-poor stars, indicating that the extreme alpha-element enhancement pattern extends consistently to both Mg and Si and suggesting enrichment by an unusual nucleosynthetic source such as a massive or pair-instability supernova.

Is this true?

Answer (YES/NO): NO